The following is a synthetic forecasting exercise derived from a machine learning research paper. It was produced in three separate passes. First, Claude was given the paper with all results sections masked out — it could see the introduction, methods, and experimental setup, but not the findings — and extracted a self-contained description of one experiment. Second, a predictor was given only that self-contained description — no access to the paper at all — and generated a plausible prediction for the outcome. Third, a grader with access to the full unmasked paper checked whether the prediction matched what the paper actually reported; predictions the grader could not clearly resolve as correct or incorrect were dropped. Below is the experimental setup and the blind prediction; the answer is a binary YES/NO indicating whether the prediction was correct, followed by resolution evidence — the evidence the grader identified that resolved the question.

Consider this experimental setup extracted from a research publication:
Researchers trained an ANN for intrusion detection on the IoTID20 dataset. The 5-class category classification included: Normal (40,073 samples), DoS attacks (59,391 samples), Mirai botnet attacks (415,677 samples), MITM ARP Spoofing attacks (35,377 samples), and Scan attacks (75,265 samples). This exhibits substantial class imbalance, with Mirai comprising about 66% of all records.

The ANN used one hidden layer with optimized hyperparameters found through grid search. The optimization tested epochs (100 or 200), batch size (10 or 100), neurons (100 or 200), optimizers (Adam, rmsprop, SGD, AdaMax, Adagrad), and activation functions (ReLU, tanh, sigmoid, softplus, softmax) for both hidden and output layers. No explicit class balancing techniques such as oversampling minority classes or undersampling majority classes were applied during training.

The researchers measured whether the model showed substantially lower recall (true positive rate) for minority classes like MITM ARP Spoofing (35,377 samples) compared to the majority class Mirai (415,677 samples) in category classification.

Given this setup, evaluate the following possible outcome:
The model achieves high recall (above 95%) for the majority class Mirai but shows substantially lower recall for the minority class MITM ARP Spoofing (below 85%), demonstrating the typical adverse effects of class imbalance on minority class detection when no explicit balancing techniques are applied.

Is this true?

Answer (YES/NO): YES